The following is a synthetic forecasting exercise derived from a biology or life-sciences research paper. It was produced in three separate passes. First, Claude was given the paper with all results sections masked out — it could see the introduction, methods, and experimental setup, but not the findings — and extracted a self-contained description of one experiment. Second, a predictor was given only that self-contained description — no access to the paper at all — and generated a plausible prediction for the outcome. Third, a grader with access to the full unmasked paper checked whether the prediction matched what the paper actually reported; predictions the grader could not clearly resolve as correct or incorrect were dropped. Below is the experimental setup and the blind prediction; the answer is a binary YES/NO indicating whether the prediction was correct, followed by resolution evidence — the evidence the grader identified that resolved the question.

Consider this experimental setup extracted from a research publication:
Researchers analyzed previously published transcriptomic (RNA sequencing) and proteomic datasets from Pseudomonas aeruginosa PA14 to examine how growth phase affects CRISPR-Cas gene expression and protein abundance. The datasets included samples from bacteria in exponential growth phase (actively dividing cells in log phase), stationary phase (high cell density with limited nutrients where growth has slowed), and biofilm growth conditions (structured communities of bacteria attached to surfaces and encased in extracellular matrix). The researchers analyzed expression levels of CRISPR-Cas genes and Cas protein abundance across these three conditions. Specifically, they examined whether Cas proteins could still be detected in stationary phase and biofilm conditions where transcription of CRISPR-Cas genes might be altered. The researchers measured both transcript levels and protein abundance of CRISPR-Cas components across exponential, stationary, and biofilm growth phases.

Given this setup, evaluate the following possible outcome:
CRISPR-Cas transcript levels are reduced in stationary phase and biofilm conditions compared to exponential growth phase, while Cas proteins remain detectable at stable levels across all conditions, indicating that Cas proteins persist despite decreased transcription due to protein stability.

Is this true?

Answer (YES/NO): NO